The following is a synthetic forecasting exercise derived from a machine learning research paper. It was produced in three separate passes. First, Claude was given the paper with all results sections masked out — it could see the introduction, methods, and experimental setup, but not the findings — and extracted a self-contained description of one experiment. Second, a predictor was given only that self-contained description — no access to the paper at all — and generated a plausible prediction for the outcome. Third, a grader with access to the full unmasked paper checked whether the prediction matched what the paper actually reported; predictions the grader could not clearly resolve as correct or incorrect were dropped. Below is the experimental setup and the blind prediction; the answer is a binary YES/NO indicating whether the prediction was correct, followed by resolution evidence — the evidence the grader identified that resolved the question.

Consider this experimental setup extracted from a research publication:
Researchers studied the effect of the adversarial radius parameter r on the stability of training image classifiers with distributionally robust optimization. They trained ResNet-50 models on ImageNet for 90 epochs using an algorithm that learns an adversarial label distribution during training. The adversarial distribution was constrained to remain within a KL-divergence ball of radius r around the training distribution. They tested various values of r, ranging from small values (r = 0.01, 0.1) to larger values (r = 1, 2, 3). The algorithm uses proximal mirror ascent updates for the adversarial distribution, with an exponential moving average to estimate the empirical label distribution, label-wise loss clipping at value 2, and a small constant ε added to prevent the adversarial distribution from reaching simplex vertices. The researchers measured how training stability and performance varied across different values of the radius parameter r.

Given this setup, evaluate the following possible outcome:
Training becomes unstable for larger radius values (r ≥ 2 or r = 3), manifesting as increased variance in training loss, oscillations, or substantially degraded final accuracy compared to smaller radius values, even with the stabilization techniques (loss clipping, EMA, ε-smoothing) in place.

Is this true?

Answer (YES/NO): YES